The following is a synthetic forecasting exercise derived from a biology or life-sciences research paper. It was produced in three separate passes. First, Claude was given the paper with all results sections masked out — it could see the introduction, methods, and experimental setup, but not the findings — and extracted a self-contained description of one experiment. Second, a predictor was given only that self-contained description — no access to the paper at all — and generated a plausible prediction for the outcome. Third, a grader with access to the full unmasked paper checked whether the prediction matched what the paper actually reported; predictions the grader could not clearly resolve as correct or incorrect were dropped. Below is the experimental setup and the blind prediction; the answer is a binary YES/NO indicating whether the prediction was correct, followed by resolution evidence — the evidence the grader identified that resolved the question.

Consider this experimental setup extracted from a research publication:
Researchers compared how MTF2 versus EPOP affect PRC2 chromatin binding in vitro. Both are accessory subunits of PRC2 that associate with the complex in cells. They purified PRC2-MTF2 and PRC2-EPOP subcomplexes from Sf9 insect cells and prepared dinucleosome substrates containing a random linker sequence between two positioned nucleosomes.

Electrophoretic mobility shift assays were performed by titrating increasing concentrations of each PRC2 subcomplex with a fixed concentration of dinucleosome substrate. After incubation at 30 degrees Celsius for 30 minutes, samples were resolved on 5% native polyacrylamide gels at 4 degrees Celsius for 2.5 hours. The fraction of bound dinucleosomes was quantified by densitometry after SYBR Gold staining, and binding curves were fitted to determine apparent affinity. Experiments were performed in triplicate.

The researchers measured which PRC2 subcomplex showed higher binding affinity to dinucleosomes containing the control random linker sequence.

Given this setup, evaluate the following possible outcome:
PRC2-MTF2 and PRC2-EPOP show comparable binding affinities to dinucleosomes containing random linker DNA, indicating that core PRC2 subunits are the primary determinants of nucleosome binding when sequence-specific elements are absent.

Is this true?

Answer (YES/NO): NO